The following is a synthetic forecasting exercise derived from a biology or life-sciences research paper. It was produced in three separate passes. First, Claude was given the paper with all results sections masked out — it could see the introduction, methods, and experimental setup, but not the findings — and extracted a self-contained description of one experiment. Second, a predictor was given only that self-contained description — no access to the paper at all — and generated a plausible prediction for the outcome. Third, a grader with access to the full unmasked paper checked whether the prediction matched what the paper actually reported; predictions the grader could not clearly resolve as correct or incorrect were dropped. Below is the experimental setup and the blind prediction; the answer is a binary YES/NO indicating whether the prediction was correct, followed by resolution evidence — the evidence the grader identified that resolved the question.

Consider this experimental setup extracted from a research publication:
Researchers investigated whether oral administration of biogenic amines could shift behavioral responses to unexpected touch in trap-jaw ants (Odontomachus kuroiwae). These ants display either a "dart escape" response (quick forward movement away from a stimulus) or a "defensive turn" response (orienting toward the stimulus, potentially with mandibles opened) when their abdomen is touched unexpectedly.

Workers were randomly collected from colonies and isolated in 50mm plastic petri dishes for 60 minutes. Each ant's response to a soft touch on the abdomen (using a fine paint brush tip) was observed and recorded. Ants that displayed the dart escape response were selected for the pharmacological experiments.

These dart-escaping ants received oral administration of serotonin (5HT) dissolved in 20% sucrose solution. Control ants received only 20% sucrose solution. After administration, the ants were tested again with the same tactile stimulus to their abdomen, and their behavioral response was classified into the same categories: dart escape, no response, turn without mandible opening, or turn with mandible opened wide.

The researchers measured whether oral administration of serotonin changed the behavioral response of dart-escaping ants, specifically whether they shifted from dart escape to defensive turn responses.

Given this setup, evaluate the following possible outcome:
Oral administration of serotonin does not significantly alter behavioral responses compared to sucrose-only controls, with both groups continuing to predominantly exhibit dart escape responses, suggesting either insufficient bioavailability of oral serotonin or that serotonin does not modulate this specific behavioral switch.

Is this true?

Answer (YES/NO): NO